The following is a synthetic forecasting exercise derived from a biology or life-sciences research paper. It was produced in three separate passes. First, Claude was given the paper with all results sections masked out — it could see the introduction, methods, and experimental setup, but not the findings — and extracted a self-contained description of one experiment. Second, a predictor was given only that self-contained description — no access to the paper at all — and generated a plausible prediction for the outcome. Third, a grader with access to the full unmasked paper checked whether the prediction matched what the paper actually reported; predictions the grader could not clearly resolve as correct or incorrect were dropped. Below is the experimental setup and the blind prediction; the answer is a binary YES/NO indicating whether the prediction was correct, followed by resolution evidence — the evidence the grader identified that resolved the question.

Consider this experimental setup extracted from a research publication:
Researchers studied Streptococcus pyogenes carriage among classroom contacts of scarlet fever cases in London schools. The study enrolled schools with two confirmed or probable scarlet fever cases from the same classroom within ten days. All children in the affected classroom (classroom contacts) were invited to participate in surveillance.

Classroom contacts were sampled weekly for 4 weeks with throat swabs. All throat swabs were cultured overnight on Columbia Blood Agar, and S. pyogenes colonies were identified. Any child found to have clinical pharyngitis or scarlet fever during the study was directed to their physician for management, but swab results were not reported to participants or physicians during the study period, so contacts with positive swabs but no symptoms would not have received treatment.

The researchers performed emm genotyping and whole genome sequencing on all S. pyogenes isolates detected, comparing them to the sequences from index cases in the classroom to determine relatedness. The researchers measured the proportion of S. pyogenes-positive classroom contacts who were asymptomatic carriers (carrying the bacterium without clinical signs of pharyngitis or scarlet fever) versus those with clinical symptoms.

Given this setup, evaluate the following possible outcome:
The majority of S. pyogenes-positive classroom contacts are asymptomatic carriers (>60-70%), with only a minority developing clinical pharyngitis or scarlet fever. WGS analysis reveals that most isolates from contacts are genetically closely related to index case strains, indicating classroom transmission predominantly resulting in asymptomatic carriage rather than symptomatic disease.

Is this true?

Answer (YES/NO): YES